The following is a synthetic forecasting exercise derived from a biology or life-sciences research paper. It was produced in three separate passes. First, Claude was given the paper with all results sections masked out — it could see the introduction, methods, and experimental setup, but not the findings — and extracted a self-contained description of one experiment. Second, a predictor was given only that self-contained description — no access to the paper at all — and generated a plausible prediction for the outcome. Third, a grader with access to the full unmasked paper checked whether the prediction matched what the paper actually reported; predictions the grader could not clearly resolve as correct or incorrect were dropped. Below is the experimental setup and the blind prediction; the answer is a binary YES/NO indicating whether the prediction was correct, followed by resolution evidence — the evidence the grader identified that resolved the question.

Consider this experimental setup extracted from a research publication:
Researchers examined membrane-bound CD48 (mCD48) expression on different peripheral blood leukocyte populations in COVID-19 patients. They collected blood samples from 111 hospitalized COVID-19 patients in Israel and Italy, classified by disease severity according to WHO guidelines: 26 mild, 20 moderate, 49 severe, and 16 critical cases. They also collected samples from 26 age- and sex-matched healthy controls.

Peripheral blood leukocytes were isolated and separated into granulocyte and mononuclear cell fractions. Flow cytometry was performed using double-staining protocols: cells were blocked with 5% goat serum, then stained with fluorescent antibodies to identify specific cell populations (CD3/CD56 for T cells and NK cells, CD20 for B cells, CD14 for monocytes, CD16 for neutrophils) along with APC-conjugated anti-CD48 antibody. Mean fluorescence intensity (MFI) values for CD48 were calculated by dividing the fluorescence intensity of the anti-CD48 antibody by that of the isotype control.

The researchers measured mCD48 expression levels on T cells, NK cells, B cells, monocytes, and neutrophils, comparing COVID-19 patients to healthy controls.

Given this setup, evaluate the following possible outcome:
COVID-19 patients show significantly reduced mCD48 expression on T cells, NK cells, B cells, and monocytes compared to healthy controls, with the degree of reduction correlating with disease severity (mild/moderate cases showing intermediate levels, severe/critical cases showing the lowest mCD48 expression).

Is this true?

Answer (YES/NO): NO